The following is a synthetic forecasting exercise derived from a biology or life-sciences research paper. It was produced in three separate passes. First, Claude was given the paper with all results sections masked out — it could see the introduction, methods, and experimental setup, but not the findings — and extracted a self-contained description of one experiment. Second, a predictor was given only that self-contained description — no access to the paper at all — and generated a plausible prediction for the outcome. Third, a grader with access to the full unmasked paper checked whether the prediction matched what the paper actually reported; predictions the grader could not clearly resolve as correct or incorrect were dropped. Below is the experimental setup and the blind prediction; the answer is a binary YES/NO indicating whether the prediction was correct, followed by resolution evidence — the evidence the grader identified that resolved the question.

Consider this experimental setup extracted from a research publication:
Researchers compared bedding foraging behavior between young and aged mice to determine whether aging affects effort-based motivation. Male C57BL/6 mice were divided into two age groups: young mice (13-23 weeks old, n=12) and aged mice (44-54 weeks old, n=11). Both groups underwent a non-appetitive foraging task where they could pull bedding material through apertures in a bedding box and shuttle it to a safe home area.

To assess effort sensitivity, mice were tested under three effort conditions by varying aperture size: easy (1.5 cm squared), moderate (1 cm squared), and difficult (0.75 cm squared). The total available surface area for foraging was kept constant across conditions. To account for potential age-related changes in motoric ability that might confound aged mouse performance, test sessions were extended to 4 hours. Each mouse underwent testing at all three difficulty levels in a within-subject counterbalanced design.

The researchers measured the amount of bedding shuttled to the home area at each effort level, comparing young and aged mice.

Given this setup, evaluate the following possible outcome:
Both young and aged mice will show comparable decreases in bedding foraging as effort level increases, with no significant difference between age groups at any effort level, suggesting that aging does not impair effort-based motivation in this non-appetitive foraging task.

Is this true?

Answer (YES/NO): NO